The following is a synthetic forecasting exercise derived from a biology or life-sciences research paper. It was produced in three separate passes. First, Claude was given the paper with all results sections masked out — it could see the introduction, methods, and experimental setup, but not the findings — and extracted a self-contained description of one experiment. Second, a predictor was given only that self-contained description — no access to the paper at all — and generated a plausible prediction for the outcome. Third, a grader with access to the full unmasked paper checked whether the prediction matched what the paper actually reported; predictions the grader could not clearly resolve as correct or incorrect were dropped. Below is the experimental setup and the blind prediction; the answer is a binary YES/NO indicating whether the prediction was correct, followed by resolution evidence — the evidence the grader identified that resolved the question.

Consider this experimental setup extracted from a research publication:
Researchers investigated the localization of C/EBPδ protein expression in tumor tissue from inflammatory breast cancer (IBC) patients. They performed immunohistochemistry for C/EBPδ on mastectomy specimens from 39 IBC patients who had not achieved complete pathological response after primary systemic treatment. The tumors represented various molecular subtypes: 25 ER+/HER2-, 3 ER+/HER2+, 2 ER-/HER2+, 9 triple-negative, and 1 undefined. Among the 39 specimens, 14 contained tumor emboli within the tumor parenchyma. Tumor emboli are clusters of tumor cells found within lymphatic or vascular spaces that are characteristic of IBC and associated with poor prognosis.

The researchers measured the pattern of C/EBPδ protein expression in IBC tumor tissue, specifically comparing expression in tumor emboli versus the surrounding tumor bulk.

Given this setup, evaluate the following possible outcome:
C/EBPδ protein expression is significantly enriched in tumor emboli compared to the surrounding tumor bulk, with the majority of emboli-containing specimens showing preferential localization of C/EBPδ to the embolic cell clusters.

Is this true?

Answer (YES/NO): YES